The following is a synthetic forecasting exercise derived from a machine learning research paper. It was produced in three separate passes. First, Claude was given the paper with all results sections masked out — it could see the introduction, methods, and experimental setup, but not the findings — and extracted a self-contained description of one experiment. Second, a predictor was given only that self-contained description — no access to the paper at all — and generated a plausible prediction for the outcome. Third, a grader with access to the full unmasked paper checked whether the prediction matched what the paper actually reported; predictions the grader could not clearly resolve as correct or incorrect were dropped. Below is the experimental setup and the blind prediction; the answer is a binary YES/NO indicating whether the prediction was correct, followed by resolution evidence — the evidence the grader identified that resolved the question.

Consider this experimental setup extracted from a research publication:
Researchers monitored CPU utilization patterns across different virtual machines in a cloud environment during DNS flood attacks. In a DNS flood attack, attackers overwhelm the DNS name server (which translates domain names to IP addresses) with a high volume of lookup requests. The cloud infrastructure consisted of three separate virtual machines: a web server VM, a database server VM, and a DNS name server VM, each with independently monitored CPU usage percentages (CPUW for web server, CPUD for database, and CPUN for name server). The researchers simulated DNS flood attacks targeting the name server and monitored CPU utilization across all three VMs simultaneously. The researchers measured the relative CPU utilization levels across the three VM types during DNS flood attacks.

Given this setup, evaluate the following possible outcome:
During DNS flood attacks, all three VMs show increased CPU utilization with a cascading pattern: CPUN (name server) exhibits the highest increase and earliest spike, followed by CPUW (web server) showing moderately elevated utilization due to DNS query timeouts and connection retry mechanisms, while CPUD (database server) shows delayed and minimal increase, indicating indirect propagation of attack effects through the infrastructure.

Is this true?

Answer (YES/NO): NO